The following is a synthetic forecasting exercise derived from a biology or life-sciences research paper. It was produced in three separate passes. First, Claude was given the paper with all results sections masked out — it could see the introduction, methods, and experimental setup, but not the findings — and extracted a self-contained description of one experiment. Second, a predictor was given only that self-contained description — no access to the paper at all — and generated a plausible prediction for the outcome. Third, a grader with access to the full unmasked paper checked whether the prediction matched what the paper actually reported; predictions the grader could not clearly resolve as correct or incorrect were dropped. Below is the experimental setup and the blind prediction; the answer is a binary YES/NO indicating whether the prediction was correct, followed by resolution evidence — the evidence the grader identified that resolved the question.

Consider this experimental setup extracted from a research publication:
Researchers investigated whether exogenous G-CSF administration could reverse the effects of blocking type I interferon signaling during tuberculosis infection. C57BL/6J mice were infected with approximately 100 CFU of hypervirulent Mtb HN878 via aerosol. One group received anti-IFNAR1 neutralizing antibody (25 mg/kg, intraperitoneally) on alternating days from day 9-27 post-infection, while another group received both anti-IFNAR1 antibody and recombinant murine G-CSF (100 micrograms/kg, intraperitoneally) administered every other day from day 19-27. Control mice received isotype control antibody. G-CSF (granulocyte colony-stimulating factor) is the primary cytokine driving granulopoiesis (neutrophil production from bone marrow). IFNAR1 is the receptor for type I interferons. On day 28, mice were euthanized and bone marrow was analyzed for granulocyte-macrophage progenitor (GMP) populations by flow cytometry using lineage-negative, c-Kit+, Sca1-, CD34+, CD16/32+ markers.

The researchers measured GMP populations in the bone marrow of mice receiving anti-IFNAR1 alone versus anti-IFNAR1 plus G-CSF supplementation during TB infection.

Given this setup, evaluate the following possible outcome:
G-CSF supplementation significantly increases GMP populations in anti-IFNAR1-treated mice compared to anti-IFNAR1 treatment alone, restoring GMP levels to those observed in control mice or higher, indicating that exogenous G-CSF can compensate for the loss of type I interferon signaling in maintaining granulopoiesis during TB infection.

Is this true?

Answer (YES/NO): NO